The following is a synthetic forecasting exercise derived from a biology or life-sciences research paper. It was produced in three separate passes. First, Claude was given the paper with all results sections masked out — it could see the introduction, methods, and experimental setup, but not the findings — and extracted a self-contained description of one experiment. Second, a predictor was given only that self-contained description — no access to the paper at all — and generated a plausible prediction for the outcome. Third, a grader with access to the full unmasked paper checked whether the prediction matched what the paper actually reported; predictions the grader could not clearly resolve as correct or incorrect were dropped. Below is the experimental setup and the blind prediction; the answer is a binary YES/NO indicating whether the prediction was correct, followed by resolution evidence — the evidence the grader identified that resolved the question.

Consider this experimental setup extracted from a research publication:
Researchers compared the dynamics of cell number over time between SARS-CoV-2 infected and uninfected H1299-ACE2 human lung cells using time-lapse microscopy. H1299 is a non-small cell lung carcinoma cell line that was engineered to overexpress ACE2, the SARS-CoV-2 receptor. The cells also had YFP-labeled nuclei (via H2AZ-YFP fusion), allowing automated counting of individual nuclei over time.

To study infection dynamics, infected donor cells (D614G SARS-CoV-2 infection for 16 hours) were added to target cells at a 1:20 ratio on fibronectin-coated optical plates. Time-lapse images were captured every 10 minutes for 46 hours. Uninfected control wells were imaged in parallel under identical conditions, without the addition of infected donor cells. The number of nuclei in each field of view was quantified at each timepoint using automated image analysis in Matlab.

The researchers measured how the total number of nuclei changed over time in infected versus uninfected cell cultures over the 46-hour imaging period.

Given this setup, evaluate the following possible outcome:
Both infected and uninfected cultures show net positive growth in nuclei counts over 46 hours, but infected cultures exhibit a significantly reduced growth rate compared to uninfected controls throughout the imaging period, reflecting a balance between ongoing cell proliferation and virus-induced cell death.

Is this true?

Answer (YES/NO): NO